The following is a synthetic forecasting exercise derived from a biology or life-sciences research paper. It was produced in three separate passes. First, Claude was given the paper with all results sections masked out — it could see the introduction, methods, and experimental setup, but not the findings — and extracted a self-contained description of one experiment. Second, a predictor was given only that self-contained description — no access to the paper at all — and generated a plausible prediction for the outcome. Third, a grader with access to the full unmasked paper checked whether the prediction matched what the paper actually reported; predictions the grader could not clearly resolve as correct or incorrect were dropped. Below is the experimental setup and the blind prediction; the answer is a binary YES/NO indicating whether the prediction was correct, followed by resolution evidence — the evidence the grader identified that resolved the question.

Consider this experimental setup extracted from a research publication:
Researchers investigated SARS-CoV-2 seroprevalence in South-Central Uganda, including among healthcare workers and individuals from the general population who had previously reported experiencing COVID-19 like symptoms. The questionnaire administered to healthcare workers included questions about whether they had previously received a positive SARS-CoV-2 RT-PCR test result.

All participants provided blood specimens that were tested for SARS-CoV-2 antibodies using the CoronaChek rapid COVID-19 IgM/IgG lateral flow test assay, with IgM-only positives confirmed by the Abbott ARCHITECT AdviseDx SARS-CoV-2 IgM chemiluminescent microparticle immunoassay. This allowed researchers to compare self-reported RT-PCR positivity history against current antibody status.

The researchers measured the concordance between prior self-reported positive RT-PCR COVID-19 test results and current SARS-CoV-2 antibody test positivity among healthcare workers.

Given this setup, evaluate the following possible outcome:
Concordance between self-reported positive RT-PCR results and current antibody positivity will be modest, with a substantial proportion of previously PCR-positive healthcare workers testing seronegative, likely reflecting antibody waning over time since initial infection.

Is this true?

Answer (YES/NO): YES